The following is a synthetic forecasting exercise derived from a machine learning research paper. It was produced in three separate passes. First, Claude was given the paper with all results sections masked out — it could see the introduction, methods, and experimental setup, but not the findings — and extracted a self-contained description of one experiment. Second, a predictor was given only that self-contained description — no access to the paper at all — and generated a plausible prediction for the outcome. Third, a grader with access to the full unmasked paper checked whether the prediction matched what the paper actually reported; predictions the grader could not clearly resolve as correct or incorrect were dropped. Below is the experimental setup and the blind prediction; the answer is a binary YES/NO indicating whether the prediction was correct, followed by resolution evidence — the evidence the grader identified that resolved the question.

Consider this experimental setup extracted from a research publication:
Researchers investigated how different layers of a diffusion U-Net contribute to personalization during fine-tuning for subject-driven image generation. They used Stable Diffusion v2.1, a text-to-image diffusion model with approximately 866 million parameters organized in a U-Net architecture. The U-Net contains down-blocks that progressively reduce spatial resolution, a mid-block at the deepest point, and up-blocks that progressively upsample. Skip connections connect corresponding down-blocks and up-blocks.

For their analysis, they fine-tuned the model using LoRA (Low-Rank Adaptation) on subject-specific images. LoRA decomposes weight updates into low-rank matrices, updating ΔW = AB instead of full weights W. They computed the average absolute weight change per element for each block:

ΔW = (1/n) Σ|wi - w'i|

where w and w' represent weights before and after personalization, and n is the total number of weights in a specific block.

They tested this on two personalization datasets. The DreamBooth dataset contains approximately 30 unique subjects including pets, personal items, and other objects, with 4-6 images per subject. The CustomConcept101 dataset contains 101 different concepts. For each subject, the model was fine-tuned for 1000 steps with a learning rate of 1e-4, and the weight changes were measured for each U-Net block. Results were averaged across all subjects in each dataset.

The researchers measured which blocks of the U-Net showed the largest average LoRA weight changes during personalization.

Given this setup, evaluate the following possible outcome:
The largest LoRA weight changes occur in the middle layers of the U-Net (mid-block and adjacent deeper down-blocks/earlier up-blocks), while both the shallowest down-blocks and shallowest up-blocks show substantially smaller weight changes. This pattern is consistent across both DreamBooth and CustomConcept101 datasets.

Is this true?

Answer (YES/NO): NO